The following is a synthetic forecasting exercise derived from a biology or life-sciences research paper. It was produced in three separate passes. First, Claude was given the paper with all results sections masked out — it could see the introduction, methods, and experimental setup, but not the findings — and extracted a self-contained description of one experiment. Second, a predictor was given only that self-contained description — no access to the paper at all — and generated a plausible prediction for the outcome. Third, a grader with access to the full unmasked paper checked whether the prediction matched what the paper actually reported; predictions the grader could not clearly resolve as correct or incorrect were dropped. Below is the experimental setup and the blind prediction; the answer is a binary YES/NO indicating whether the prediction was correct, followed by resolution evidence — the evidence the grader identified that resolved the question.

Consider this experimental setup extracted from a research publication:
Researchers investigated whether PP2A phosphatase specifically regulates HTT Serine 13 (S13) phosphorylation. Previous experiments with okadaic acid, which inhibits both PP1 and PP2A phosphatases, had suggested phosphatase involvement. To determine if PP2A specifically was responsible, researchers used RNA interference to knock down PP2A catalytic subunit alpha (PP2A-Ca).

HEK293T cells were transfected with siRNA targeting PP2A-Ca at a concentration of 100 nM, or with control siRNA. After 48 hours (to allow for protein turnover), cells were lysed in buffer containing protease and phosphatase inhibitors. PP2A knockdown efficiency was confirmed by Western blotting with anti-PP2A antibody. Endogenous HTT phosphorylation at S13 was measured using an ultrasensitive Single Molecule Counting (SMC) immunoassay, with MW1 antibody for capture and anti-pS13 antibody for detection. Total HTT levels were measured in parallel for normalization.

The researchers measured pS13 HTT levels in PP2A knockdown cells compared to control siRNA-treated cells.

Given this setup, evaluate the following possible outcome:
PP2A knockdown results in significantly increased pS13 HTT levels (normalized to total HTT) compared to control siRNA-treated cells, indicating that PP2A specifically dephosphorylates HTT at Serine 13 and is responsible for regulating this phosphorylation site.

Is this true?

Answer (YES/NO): NO